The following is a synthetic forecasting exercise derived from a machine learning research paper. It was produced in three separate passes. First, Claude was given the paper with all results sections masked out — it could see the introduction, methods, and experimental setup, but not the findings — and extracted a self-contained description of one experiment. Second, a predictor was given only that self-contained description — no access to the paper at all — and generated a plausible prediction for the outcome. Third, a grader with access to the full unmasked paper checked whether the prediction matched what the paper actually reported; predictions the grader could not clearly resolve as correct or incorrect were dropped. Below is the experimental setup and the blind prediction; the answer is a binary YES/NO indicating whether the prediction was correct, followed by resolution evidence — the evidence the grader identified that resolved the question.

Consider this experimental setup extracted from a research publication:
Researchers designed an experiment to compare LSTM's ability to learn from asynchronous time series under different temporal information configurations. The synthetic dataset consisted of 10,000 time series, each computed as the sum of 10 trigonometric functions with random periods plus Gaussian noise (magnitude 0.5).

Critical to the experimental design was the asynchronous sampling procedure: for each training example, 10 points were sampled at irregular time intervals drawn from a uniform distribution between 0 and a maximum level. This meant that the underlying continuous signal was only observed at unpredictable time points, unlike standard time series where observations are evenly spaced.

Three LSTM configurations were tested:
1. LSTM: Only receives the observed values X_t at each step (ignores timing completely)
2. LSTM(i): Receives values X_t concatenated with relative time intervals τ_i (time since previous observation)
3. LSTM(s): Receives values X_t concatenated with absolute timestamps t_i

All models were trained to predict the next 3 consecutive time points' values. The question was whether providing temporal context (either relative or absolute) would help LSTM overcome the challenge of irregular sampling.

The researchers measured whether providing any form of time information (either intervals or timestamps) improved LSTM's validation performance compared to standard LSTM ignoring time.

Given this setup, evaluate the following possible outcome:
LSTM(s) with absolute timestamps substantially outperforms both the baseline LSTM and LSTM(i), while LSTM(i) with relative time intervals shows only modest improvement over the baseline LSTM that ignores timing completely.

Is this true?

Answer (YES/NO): NO